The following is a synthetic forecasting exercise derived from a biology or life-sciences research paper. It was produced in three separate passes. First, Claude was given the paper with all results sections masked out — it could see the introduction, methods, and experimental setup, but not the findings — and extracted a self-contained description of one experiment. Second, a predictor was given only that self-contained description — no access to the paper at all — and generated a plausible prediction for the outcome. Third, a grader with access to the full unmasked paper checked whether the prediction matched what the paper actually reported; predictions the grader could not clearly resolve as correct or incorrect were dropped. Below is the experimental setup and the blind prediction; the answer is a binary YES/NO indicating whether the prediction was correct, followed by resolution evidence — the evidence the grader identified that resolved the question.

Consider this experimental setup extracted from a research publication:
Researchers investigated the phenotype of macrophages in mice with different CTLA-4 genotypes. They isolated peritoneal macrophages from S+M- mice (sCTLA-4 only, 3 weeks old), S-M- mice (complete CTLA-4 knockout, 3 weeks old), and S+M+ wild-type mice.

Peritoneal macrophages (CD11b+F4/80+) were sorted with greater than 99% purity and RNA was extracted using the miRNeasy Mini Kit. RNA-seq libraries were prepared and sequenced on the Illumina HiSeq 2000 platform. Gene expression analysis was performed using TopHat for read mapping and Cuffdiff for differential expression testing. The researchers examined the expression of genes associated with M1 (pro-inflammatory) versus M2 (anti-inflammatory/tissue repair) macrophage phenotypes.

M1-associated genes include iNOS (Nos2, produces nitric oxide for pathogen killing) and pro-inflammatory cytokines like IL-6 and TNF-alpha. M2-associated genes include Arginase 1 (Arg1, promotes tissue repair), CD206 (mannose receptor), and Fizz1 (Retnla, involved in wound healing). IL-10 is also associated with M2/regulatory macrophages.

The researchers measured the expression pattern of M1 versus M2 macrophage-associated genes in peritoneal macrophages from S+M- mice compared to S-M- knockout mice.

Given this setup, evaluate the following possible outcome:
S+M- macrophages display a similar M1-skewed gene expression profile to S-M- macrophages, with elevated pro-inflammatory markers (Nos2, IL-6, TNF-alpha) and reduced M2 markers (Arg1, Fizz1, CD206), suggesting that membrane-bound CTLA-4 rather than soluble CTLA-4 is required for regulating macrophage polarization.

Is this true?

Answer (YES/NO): NO